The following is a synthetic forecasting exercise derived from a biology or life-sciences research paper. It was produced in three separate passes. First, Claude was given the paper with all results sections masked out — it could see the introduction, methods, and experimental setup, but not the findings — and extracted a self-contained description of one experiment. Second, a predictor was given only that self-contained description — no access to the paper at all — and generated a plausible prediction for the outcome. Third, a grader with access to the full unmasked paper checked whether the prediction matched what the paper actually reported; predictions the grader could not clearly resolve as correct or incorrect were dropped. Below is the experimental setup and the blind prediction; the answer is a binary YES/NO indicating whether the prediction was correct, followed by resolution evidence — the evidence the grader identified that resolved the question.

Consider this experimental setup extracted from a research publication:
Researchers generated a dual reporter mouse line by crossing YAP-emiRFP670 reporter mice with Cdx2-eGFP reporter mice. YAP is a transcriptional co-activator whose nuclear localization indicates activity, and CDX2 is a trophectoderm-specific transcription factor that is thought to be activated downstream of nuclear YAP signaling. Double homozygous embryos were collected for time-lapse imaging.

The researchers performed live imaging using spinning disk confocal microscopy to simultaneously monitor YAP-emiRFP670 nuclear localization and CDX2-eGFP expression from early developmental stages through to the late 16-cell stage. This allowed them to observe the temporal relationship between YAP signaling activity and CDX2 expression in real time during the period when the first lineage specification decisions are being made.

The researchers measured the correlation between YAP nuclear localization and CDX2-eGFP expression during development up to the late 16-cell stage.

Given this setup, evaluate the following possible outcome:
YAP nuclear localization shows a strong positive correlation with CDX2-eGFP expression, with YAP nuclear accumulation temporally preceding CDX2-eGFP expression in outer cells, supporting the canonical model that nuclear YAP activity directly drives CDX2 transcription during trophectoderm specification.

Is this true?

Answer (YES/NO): NO